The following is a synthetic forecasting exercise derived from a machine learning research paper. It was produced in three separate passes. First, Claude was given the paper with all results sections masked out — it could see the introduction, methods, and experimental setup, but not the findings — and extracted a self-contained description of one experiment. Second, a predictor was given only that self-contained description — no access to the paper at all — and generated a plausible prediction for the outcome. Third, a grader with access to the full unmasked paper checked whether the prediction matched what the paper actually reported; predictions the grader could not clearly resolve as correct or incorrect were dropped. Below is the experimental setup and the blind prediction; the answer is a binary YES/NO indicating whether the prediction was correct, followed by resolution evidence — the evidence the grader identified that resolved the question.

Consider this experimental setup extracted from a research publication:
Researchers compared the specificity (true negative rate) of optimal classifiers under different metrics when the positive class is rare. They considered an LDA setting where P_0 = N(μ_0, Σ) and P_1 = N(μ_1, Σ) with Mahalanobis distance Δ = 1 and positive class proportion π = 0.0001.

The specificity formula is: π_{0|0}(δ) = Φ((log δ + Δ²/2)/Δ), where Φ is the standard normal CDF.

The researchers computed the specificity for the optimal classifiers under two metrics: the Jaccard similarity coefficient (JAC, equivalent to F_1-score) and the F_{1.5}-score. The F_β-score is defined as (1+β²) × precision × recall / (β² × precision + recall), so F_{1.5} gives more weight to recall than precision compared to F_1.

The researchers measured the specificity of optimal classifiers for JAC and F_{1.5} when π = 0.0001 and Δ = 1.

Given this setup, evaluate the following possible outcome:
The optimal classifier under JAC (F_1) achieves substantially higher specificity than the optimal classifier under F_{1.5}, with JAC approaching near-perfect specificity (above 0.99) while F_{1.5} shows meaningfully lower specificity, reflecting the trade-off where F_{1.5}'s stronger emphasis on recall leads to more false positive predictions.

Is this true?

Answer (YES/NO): NO